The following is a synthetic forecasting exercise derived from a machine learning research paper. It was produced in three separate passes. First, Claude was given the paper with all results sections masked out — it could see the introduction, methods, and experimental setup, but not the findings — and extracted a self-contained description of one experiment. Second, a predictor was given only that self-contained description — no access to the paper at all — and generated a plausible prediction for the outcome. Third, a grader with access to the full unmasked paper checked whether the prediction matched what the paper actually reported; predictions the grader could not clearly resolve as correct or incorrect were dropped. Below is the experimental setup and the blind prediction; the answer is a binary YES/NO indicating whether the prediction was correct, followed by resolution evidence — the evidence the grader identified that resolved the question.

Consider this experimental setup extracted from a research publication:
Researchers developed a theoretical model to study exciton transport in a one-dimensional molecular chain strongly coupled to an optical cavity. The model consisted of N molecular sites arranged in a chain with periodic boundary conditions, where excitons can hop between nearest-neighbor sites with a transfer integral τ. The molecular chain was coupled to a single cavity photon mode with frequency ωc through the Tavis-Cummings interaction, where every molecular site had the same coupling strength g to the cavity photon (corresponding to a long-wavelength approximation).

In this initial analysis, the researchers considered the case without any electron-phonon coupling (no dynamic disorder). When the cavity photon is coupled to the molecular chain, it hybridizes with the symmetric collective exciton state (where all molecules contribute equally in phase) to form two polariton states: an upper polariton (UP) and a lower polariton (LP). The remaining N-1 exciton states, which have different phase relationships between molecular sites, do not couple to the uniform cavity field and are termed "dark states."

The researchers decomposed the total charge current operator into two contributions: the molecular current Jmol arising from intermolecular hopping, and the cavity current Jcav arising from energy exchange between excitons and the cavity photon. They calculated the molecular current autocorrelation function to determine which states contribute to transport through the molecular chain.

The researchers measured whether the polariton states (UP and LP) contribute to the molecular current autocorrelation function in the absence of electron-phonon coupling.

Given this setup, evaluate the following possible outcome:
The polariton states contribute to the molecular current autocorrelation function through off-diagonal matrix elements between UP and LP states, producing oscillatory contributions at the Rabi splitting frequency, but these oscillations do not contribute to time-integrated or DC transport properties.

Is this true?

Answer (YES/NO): NO